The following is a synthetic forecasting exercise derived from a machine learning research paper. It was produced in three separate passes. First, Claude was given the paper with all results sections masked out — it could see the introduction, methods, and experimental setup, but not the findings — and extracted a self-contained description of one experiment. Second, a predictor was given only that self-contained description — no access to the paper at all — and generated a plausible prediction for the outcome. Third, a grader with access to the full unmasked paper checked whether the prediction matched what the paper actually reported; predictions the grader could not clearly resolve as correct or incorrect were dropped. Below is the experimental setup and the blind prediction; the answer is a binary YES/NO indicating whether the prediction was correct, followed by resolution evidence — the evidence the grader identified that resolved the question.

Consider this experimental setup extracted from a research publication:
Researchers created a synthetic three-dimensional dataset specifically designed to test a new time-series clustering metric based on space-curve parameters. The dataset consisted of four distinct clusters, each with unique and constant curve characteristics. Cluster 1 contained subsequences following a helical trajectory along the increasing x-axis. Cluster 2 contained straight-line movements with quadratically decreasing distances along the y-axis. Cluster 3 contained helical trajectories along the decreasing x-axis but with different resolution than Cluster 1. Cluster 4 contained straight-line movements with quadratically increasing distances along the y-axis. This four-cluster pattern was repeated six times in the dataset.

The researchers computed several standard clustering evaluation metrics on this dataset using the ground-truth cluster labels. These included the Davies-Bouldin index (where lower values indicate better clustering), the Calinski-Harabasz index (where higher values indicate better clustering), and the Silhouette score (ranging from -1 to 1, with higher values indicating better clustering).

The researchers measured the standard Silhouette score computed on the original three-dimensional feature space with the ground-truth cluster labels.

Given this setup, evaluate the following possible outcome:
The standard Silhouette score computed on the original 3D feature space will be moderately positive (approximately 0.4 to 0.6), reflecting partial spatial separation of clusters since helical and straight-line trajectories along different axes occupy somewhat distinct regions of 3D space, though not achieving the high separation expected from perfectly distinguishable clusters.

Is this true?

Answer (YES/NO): NO